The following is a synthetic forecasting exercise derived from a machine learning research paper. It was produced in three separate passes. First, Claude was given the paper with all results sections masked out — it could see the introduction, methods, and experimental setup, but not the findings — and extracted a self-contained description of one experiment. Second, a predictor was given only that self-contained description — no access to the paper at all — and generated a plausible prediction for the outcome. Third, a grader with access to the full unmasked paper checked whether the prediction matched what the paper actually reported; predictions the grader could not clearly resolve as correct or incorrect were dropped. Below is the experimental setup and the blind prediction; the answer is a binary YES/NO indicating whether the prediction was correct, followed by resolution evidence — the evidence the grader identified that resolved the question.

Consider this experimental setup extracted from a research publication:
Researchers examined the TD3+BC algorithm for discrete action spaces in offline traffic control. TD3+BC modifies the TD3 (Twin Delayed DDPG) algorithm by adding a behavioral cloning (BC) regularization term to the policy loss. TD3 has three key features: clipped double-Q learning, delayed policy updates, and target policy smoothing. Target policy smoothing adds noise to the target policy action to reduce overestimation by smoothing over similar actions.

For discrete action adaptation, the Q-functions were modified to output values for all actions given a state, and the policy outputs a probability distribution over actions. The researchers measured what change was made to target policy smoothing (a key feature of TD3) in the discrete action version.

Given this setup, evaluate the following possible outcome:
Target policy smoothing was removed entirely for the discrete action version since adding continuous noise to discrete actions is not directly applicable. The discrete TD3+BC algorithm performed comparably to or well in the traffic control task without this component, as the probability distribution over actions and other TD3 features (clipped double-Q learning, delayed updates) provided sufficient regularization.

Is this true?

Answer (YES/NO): YES